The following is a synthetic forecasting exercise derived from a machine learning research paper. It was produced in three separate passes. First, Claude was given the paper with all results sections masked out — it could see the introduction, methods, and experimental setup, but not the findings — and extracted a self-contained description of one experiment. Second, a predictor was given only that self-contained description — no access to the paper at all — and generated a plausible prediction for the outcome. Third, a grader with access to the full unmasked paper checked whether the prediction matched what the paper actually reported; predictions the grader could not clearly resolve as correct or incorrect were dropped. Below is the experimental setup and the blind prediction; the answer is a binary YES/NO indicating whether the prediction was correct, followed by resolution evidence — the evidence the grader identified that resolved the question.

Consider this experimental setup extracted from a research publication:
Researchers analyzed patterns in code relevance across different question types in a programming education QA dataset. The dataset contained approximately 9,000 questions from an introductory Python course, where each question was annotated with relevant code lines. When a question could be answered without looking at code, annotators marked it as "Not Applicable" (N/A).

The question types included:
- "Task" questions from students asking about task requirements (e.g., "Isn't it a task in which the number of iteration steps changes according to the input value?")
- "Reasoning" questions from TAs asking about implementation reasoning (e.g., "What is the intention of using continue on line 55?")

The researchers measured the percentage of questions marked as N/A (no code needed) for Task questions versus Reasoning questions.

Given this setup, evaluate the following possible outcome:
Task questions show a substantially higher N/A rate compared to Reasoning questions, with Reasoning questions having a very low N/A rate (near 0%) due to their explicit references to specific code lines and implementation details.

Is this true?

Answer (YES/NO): YES